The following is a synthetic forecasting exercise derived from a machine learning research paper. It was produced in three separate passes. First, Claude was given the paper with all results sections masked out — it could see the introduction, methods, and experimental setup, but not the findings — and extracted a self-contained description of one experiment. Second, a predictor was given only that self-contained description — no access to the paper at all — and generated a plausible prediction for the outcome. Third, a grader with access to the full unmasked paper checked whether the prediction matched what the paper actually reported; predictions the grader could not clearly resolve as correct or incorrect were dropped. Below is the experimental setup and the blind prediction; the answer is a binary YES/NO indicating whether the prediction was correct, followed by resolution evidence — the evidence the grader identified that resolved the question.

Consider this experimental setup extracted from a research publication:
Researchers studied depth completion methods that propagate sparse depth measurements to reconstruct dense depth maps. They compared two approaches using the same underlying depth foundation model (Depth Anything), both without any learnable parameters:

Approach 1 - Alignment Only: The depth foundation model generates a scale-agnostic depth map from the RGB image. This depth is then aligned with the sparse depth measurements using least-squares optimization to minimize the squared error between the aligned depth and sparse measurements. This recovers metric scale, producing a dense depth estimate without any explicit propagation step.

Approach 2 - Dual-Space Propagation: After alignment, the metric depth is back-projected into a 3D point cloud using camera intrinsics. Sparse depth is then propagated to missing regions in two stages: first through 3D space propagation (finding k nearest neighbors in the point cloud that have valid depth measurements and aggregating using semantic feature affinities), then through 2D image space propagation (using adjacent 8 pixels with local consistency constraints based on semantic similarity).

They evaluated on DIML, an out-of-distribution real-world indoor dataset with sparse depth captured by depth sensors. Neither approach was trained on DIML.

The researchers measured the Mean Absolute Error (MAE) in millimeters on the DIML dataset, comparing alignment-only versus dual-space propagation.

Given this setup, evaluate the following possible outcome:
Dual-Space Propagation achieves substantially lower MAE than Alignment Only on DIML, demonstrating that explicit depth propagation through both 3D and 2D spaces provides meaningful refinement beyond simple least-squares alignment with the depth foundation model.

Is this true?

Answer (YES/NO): NO